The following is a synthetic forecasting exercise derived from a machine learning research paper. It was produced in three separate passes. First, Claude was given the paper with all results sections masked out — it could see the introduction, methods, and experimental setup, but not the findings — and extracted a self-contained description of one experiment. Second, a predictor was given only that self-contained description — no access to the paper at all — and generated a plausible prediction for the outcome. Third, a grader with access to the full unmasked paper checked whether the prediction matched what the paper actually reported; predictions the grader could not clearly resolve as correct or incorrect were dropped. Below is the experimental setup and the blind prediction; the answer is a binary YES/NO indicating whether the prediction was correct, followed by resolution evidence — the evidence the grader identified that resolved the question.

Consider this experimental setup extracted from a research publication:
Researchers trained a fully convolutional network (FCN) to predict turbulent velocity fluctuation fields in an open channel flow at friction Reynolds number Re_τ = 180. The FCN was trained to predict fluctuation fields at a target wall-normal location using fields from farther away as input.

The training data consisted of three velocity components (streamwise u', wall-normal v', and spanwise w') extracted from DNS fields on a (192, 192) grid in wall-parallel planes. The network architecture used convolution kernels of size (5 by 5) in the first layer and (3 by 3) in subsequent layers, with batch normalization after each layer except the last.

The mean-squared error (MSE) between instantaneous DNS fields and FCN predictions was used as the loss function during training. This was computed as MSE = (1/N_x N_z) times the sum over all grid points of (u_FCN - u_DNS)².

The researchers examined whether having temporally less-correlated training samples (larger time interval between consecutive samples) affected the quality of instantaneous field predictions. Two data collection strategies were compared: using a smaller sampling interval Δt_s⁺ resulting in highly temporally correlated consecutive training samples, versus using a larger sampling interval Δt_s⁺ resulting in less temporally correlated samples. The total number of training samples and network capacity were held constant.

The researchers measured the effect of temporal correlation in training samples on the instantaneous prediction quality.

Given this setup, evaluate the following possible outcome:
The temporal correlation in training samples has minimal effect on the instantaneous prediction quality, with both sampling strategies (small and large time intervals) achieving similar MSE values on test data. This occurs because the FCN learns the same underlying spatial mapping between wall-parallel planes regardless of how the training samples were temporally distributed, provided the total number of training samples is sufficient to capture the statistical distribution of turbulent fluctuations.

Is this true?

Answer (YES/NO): NO